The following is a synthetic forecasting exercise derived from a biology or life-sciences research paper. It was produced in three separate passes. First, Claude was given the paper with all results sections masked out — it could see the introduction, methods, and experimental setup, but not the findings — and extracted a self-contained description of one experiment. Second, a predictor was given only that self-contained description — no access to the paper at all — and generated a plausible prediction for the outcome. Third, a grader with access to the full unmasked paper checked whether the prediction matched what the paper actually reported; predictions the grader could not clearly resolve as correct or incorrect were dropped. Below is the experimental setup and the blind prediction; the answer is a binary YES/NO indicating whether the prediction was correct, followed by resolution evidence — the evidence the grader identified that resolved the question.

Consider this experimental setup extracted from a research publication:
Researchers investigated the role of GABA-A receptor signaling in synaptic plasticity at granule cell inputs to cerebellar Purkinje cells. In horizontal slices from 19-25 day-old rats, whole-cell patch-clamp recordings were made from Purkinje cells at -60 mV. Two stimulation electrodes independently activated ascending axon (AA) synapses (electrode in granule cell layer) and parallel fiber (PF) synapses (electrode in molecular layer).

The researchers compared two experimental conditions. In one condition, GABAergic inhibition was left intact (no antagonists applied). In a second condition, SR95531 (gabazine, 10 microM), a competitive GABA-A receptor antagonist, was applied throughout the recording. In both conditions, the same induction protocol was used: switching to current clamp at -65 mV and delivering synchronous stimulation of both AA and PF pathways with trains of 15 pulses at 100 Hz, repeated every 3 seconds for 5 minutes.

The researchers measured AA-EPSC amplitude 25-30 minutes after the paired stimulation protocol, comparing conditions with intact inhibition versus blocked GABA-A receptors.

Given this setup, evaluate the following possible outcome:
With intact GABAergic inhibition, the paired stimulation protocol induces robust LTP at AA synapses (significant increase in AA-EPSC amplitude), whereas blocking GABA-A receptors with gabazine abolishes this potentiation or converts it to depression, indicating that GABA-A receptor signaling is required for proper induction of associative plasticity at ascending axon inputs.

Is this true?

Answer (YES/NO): NO